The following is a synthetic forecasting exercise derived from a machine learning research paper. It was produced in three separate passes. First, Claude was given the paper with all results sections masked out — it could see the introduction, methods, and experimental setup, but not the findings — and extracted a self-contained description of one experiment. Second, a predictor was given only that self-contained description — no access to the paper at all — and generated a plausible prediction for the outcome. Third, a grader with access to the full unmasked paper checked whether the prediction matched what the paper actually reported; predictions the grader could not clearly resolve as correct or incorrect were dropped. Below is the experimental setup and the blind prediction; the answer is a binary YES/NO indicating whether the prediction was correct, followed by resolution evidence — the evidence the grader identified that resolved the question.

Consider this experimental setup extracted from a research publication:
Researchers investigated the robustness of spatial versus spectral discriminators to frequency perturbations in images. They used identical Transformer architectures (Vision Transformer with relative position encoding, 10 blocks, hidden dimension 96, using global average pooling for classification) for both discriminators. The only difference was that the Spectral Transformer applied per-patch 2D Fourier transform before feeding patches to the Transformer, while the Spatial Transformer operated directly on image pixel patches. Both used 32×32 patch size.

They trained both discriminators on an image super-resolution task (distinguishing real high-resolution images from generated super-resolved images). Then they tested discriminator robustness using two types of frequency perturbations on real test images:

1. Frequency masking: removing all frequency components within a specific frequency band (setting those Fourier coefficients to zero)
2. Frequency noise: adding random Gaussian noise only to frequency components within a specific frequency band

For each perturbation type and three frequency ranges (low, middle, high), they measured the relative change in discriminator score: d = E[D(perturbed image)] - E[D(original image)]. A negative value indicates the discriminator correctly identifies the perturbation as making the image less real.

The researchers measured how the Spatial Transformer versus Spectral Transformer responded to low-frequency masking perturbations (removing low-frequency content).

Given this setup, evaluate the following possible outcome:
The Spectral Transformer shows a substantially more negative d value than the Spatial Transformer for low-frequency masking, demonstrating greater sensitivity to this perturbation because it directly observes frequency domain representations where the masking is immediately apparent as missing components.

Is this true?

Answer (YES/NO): NO